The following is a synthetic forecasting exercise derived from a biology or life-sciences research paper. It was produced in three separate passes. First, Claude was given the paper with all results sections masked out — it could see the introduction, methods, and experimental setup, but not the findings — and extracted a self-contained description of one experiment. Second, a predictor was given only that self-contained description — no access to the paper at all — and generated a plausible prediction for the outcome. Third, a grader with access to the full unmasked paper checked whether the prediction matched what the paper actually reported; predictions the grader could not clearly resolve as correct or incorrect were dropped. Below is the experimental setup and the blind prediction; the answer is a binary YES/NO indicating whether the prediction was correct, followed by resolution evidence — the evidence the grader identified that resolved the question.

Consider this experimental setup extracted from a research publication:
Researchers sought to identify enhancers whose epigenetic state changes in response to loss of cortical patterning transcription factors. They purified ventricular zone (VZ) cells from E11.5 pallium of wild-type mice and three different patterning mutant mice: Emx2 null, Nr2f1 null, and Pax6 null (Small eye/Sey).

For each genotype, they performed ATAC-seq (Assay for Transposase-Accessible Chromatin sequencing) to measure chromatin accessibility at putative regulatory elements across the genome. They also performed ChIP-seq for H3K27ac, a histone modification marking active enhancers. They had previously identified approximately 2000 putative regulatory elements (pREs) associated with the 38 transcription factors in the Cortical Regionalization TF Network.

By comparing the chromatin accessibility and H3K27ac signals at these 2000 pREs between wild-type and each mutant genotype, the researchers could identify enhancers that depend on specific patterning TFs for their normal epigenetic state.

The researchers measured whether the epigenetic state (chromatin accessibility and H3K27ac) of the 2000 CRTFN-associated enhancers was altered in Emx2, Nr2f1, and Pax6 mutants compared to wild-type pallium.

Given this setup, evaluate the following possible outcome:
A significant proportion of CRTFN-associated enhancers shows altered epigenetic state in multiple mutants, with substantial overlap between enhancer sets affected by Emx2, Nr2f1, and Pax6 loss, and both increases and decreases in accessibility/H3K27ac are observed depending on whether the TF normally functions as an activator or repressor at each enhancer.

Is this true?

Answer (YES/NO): NO